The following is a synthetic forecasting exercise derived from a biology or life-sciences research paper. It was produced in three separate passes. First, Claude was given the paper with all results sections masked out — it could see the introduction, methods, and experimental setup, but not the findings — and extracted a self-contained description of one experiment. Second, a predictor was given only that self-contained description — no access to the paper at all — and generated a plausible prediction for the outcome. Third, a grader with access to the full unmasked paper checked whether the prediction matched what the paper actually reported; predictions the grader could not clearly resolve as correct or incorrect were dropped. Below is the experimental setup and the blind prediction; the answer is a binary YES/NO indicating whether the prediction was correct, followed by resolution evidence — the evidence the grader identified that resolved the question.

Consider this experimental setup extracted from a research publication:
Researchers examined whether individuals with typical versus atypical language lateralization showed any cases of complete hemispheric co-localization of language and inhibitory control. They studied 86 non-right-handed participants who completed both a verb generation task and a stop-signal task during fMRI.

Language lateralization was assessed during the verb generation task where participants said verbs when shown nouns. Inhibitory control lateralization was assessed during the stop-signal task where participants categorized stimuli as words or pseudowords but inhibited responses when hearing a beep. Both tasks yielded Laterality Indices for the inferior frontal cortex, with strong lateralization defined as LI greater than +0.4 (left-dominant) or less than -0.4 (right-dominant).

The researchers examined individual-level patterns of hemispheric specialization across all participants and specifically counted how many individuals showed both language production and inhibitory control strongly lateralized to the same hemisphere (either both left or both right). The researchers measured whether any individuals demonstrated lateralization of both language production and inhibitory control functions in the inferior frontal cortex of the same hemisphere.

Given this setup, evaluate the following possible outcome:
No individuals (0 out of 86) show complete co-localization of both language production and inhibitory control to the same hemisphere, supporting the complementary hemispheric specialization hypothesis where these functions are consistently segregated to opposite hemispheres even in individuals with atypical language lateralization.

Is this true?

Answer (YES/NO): YES